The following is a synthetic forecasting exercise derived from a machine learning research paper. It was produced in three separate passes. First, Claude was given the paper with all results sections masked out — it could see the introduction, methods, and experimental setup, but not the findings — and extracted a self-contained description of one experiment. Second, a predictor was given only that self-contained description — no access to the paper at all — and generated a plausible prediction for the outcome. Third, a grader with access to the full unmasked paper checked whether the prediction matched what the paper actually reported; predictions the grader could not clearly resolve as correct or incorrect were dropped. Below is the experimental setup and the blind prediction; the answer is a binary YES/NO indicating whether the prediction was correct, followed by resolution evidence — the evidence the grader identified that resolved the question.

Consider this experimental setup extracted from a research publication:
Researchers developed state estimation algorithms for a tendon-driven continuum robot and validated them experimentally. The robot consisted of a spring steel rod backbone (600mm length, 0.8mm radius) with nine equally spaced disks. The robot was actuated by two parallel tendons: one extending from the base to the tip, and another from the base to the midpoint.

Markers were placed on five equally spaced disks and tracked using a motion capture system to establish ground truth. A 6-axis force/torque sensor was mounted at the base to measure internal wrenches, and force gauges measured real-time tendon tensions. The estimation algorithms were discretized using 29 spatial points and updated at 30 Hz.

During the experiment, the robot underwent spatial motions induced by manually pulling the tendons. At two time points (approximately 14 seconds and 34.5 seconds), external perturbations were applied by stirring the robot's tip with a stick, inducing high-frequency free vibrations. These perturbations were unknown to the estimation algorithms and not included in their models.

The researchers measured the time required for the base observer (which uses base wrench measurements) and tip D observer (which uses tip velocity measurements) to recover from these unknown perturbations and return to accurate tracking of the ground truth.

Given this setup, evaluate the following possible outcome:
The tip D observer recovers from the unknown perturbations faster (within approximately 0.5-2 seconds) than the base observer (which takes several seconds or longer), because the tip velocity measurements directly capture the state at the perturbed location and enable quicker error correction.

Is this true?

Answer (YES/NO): NO